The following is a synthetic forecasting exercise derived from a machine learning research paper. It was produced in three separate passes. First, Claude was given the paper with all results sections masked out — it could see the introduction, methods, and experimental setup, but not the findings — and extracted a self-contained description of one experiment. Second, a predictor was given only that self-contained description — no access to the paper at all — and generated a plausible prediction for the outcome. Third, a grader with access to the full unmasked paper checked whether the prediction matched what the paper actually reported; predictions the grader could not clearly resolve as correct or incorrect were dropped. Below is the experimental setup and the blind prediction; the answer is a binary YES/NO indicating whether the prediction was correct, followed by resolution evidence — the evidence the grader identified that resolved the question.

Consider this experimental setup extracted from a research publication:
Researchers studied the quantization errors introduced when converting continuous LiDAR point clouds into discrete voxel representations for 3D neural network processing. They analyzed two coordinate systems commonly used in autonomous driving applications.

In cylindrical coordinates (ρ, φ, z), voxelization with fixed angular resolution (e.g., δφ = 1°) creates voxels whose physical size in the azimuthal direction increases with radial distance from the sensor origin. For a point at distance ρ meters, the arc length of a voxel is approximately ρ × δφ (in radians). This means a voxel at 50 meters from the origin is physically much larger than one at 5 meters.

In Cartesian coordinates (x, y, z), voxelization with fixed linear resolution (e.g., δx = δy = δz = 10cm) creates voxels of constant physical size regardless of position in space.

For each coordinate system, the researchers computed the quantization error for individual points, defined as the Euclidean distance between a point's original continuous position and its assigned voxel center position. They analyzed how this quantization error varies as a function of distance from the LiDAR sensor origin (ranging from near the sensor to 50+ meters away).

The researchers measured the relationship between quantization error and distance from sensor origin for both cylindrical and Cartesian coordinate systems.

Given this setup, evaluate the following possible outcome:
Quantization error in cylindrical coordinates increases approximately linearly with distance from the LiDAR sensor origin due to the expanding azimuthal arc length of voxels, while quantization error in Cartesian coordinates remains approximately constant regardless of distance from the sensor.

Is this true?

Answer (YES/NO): YES